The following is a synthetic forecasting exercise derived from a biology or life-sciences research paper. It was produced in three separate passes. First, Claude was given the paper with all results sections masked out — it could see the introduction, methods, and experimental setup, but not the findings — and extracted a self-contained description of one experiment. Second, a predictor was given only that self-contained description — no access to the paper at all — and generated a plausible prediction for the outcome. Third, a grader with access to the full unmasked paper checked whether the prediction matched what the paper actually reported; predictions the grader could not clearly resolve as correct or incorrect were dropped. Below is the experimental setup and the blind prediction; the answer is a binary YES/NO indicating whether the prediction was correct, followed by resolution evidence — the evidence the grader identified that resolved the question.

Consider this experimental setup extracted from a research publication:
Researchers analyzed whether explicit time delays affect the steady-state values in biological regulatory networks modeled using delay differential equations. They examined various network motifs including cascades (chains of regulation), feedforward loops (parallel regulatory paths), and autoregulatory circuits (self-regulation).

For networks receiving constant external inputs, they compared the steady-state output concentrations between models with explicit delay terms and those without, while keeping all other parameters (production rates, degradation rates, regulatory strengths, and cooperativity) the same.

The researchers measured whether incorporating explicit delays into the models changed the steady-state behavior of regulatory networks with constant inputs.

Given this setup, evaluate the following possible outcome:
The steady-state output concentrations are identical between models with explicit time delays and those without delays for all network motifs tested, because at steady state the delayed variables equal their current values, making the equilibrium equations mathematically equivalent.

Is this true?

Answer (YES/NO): YES